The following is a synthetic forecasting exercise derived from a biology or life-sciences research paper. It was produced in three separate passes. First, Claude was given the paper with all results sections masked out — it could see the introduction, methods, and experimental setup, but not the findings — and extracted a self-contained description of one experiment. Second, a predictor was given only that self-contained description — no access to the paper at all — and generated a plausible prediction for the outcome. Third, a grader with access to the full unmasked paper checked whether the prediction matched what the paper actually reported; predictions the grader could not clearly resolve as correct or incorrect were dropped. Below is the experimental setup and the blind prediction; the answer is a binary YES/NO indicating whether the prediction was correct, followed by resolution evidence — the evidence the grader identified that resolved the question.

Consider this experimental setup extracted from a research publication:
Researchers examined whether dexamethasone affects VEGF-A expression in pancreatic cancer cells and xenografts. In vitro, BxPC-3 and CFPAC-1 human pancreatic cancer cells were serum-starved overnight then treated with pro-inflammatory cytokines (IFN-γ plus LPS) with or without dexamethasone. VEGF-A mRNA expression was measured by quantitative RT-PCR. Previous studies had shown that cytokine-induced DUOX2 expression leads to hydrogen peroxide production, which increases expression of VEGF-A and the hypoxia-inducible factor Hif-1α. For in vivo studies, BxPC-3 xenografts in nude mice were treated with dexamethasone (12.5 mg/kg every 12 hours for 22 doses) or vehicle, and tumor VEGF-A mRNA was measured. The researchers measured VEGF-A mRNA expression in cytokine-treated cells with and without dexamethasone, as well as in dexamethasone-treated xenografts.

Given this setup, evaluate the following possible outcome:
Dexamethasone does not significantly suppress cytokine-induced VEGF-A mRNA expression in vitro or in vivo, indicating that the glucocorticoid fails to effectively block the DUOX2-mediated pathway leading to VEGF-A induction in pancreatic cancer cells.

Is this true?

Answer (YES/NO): NO